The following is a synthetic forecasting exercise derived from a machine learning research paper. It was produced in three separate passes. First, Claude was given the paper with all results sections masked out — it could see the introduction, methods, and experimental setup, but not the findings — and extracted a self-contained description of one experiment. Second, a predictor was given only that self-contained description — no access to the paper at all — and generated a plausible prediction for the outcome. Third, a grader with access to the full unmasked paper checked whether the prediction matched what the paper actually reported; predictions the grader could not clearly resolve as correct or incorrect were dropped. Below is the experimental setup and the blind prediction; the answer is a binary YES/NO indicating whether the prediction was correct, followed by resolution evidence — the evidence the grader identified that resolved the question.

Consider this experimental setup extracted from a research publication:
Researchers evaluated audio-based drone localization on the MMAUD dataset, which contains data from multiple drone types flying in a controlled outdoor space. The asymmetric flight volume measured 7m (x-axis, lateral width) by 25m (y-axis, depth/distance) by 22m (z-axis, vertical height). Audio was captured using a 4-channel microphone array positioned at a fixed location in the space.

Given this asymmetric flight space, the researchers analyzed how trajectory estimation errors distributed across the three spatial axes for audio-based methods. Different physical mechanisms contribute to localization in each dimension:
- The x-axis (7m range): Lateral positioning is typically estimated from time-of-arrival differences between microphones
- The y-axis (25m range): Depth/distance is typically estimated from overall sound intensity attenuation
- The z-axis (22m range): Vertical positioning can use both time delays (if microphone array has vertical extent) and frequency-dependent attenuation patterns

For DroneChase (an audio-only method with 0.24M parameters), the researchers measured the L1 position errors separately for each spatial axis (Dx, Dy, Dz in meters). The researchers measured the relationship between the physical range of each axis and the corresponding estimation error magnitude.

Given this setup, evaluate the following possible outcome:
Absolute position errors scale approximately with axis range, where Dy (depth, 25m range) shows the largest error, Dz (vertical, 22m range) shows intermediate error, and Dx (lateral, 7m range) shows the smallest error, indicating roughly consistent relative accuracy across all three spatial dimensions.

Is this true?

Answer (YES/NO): YES